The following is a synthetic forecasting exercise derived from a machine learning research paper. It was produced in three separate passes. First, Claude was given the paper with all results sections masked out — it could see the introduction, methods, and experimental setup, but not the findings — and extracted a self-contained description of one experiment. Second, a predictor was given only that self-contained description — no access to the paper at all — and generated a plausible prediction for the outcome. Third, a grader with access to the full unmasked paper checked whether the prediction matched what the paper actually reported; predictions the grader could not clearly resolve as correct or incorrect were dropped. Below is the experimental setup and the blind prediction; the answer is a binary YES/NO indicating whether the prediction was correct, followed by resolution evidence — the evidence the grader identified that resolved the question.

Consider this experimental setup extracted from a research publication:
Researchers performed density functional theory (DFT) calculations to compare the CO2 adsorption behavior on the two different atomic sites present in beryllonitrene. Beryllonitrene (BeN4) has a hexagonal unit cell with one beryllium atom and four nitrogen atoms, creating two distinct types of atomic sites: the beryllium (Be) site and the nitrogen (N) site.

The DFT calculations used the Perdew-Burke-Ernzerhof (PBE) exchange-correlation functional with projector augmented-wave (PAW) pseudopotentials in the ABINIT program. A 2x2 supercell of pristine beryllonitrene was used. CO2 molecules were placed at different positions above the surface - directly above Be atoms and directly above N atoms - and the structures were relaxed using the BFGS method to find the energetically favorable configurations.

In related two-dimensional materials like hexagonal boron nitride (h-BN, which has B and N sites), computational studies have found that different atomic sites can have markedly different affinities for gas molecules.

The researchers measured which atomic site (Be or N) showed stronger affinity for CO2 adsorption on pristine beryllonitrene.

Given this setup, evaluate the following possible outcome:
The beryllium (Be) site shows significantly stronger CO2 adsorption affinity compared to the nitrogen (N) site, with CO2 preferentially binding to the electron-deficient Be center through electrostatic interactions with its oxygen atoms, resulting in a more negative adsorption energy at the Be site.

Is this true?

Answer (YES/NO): NO